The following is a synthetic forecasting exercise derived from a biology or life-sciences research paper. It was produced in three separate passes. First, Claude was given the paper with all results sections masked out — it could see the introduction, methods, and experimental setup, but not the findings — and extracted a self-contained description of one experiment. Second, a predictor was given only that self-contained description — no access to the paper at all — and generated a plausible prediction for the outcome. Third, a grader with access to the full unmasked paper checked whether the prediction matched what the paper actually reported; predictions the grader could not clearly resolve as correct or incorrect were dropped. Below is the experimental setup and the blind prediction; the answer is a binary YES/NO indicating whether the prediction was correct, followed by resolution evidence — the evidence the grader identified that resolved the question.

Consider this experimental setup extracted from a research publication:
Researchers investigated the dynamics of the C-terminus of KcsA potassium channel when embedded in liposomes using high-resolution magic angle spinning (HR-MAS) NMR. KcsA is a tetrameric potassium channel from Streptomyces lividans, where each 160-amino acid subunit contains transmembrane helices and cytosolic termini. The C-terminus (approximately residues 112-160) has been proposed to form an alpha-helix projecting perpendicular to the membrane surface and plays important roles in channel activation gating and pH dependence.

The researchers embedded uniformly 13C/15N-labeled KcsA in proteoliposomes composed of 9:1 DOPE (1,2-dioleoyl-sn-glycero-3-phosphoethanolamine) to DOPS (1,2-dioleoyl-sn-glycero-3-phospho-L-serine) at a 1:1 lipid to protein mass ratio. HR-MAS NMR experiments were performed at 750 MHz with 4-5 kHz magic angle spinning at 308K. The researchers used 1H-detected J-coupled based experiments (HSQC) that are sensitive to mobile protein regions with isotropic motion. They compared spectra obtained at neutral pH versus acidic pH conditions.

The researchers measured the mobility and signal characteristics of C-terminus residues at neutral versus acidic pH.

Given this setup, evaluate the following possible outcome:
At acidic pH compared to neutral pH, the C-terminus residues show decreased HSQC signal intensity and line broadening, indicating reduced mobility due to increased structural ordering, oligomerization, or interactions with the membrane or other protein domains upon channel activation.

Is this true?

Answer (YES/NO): NO